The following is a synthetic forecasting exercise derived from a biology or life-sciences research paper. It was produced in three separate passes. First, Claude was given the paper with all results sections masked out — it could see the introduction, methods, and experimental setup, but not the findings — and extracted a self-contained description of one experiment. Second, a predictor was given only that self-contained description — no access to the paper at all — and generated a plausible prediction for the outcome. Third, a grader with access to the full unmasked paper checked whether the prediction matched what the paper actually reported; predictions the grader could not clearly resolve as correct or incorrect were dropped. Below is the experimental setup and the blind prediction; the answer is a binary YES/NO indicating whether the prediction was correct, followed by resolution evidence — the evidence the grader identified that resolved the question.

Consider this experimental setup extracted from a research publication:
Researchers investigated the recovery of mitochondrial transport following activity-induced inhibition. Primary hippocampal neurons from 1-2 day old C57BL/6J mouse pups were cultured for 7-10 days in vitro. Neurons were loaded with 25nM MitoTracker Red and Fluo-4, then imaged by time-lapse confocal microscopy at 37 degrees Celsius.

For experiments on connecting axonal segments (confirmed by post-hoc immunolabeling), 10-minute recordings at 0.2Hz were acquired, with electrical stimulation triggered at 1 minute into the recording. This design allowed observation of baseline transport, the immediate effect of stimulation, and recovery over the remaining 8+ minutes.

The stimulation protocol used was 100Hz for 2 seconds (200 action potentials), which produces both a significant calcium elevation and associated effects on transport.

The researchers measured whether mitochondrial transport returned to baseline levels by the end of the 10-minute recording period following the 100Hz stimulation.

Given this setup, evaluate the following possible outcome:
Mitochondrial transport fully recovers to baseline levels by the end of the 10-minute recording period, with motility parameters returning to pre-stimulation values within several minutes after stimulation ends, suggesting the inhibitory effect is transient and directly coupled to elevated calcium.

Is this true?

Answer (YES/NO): NO